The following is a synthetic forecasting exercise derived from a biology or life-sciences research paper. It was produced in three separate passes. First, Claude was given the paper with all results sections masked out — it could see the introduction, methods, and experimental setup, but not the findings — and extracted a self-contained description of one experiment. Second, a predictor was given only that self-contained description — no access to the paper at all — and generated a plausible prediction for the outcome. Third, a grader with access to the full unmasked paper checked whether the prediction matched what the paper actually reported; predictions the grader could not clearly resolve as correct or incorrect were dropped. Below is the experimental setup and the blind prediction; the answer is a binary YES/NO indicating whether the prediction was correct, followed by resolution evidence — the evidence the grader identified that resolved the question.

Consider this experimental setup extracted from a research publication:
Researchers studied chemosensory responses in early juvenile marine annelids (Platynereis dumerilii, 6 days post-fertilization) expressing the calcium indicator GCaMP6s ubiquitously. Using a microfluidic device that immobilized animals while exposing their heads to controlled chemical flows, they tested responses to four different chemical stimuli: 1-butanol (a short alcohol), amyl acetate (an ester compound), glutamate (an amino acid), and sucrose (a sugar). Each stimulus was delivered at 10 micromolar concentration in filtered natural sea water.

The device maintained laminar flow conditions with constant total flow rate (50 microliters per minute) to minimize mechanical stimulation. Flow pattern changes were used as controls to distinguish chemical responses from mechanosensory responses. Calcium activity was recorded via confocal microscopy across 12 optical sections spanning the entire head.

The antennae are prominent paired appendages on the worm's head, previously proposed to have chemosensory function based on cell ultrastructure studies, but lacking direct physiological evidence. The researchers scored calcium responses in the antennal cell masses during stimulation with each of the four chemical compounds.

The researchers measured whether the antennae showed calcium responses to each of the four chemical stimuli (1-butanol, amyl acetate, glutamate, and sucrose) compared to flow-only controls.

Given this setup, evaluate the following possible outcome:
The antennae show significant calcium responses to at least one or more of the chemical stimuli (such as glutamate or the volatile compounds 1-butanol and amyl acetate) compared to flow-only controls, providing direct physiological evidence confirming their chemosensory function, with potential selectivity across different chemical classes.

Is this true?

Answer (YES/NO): NO